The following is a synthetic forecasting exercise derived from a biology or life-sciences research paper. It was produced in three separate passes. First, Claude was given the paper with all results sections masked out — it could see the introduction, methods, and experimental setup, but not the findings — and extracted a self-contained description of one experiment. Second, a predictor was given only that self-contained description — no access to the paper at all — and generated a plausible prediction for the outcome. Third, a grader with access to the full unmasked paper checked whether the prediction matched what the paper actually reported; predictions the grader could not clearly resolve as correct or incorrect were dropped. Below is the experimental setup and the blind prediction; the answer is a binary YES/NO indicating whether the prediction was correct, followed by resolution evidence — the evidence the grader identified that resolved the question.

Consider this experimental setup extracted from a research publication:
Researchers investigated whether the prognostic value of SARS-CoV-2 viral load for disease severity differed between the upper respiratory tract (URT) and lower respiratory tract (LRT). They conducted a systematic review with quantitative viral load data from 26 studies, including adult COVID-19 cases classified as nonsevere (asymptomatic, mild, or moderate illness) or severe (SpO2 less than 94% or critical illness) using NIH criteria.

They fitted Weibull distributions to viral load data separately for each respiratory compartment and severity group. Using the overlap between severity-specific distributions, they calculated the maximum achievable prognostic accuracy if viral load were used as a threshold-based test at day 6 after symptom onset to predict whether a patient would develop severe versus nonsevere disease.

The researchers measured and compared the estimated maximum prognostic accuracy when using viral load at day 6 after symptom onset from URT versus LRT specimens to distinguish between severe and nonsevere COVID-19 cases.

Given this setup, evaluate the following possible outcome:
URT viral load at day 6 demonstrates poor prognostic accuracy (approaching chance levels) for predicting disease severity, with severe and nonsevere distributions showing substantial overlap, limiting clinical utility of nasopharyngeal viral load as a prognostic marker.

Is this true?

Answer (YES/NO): NO